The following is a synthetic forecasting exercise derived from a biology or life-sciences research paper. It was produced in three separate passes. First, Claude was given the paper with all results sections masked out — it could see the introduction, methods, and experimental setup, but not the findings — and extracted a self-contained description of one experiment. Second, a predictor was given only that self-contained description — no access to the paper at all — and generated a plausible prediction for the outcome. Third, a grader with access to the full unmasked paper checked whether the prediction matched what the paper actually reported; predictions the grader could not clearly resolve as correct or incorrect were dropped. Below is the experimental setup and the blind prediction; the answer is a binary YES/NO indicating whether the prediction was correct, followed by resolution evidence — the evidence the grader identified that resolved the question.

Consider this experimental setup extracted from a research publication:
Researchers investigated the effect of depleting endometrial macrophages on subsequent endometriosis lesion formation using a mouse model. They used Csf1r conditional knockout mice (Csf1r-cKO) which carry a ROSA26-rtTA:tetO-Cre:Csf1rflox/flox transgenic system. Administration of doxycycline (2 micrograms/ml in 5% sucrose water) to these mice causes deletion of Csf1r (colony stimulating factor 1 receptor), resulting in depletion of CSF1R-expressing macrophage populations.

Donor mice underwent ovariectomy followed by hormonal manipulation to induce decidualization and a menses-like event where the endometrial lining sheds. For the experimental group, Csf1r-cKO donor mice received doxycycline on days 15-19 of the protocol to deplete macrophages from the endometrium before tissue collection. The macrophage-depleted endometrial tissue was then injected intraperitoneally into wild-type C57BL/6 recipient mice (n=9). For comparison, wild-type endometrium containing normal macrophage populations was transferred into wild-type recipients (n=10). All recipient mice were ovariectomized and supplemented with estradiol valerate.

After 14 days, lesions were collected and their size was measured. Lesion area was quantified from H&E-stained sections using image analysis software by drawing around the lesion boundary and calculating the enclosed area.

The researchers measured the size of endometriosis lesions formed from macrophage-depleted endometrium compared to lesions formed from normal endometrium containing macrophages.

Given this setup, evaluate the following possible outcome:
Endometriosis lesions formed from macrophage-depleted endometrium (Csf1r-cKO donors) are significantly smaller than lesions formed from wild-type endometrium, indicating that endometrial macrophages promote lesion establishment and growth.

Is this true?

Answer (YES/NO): YES